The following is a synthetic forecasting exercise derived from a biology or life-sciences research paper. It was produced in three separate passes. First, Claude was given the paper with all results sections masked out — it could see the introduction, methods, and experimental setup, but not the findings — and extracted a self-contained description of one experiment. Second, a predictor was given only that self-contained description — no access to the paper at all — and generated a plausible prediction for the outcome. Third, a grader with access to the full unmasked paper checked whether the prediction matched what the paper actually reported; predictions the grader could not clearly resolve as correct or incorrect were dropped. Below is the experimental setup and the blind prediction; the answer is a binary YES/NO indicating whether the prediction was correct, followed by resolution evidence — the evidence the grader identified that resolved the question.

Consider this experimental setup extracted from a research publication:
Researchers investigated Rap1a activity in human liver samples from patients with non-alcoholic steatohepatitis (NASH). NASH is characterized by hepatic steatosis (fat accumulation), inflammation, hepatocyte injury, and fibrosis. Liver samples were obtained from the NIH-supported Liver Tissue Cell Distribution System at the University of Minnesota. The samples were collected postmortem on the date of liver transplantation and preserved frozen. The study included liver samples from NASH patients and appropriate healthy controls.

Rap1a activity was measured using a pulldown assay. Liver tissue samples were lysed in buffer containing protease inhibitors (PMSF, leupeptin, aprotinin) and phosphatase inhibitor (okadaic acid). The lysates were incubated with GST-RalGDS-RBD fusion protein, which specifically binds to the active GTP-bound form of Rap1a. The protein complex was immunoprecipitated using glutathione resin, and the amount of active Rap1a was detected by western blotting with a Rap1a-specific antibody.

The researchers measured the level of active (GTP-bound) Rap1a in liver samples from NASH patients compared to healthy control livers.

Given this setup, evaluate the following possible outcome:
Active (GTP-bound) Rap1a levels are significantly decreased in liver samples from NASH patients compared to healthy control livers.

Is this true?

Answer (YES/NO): YES